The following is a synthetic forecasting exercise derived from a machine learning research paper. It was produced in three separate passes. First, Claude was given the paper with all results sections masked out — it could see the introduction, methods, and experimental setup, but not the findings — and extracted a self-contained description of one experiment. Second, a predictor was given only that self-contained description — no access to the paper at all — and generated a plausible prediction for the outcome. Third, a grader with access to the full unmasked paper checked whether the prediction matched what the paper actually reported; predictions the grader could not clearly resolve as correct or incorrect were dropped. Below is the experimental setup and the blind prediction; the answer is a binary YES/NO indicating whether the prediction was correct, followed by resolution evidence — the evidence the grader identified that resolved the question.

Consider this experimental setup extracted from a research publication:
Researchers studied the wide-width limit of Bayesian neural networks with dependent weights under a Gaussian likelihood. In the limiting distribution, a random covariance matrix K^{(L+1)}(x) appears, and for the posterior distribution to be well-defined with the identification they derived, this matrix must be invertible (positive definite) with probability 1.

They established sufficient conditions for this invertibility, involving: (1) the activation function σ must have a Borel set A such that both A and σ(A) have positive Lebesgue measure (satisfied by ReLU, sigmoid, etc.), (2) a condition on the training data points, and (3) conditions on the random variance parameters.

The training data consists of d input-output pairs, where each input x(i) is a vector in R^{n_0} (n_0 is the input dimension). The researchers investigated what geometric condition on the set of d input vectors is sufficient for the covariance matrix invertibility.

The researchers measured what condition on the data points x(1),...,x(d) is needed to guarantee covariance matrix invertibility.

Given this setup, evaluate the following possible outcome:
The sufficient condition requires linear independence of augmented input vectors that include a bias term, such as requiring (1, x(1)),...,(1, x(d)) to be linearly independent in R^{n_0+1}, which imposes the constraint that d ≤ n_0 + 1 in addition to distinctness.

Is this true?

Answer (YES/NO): NO